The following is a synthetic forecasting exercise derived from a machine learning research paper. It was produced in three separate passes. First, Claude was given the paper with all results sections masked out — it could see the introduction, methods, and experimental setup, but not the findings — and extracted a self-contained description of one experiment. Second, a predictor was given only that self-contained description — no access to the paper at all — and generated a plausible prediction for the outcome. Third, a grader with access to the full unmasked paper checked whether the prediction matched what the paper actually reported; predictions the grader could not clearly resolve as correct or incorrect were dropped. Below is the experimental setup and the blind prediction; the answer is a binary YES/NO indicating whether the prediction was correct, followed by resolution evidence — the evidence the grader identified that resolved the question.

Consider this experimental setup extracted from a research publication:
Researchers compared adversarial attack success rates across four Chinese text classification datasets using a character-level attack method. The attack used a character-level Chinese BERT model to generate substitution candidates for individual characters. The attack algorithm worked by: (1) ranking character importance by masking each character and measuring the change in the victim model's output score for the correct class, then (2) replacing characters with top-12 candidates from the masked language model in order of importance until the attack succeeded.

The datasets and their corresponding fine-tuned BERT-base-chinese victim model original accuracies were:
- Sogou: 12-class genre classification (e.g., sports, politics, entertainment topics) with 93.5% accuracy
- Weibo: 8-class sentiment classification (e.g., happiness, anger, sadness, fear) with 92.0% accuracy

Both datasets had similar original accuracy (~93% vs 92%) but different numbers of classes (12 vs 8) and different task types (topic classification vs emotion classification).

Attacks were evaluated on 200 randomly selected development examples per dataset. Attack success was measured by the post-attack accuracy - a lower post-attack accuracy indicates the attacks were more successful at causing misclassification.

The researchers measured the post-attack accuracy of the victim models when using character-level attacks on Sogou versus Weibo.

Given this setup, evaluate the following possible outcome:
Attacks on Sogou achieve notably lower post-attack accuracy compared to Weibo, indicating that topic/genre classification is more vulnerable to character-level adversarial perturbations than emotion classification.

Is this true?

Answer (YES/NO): YES